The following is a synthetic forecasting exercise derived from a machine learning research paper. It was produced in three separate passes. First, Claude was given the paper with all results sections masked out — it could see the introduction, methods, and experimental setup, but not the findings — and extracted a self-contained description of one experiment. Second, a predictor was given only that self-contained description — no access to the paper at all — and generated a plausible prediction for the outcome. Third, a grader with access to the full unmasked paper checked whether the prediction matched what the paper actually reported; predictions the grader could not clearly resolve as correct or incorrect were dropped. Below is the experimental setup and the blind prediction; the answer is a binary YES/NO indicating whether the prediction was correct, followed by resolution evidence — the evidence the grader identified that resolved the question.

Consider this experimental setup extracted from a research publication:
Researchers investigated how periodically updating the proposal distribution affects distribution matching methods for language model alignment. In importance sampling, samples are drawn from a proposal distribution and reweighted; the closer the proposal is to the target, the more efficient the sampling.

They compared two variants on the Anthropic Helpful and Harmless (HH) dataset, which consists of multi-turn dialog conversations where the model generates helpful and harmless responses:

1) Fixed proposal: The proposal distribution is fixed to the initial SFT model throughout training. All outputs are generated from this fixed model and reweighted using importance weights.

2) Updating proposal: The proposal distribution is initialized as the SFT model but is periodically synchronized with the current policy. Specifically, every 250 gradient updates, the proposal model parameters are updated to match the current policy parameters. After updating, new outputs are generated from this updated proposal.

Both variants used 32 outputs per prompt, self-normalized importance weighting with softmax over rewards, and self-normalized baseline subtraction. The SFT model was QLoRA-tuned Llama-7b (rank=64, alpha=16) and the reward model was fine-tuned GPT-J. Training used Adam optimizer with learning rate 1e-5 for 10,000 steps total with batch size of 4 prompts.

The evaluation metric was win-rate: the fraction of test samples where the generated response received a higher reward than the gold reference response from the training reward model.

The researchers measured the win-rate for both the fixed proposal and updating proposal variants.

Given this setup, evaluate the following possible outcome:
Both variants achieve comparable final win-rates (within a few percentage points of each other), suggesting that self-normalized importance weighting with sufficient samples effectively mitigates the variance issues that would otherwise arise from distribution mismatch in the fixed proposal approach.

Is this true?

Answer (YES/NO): NO